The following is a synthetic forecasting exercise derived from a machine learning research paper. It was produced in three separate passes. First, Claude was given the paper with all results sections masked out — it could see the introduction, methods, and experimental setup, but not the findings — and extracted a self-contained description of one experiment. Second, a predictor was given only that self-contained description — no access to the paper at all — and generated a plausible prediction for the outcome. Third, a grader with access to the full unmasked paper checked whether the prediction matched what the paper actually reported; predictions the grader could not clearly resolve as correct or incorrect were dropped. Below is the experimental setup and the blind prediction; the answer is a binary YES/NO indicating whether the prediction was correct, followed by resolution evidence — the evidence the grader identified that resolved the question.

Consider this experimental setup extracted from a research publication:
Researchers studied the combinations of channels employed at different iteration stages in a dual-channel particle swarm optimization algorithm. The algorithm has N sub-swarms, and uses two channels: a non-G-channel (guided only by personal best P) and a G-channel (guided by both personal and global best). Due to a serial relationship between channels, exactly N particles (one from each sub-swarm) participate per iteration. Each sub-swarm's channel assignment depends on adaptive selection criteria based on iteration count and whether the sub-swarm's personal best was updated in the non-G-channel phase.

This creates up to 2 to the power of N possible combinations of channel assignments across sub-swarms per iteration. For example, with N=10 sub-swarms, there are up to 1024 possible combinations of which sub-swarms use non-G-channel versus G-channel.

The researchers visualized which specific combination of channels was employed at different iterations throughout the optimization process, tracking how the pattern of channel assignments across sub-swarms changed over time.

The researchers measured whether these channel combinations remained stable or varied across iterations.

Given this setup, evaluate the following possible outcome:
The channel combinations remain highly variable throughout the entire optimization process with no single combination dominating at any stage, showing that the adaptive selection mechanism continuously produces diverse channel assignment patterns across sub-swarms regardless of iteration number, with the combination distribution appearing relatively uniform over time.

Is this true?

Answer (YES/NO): NO